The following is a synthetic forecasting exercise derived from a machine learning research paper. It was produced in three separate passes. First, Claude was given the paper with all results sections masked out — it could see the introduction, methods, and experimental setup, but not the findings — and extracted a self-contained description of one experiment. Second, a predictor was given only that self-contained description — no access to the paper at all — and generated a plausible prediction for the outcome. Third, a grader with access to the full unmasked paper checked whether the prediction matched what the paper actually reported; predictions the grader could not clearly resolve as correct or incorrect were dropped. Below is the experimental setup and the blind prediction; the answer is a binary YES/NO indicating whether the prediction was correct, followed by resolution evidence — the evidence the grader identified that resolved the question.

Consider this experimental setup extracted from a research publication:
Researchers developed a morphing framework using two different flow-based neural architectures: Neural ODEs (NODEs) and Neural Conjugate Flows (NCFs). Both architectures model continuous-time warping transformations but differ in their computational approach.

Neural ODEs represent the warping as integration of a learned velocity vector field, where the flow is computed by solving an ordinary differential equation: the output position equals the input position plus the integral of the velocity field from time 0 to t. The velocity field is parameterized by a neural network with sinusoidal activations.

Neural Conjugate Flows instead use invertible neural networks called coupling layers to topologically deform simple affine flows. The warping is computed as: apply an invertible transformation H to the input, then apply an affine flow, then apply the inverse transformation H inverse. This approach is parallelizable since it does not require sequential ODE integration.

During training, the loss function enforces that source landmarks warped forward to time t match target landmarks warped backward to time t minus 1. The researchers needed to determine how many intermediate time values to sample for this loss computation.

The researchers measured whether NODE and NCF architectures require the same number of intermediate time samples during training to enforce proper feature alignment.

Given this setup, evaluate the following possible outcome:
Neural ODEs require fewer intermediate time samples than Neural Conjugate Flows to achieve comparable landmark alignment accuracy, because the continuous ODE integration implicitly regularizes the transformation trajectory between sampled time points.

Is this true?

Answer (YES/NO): YES